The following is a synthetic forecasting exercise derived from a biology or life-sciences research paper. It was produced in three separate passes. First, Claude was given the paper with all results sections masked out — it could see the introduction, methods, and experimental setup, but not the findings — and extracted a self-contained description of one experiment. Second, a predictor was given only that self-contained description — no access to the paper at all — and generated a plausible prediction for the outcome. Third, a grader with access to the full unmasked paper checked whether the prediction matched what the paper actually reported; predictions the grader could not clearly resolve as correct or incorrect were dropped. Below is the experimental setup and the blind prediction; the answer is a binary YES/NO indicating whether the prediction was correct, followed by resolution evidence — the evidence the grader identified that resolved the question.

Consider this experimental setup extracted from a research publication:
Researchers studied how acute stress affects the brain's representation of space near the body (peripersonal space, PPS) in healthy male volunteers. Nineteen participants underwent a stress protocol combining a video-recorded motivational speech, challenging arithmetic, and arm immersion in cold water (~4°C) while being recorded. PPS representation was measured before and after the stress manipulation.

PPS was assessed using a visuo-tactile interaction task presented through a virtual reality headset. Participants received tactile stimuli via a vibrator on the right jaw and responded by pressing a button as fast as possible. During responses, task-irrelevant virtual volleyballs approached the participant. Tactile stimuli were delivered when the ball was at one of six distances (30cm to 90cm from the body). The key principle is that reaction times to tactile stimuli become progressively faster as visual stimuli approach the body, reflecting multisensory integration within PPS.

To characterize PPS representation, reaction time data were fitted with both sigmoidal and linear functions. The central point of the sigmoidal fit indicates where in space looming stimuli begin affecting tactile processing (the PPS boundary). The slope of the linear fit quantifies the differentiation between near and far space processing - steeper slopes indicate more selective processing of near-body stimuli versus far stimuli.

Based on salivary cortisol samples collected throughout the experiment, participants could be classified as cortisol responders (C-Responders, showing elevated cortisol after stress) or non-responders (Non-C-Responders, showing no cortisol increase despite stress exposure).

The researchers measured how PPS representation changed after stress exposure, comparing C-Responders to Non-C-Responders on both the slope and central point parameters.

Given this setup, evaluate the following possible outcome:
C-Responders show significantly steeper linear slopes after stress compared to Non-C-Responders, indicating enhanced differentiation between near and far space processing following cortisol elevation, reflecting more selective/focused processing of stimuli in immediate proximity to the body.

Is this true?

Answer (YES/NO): YES